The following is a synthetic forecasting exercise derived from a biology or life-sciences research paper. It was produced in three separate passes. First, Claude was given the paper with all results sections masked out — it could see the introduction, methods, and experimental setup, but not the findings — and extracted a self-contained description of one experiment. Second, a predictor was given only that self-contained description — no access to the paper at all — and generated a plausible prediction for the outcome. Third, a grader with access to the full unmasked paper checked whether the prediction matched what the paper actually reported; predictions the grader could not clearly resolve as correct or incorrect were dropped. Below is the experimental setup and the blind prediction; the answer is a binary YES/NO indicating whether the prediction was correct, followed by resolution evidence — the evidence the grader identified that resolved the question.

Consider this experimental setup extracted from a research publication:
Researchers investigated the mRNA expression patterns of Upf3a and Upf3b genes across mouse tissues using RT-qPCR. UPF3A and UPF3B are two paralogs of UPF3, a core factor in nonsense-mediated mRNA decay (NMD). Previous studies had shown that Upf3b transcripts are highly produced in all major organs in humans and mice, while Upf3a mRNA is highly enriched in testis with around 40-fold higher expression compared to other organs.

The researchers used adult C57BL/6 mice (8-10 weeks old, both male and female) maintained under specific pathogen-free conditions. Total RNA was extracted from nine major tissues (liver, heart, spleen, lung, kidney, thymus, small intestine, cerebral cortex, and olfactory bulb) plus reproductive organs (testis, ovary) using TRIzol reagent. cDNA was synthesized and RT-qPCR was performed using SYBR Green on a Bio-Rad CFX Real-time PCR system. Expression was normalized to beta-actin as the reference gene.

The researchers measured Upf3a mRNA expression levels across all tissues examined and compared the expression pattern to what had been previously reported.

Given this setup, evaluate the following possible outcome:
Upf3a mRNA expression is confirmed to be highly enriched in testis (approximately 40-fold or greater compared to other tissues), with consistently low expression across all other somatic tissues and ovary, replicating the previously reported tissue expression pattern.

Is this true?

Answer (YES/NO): NO